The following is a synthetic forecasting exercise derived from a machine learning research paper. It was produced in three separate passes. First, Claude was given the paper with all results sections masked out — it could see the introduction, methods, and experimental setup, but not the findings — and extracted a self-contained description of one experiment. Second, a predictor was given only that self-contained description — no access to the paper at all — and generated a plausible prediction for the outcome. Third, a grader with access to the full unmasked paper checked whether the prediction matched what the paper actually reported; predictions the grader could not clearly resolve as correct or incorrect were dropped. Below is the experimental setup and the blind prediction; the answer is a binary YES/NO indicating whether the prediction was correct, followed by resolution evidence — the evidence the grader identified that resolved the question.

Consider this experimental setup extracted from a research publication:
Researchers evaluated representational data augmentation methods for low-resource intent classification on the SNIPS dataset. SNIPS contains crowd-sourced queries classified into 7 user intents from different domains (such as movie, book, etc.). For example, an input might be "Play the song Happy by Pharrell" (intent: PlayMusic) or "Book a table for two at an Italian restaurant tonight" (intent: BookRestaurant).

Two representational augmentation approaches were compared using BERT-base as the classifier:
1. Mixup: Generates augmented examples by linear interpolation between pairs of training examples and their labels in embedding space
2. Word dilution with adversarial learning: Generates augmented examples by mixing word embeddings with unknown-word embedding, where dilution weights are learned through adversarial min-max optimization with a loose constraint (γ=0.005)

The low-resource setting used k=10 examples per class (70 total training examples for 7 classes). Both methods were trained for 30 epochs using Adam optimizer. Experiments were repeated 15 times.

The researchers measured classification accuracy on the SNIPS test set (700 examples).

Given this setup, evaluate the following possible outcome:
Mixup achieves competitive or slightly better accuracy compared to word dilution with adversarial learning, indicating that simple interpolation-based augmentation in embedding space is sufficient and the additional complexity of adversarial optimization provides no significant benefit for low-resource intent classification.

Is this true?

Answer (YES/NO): YES